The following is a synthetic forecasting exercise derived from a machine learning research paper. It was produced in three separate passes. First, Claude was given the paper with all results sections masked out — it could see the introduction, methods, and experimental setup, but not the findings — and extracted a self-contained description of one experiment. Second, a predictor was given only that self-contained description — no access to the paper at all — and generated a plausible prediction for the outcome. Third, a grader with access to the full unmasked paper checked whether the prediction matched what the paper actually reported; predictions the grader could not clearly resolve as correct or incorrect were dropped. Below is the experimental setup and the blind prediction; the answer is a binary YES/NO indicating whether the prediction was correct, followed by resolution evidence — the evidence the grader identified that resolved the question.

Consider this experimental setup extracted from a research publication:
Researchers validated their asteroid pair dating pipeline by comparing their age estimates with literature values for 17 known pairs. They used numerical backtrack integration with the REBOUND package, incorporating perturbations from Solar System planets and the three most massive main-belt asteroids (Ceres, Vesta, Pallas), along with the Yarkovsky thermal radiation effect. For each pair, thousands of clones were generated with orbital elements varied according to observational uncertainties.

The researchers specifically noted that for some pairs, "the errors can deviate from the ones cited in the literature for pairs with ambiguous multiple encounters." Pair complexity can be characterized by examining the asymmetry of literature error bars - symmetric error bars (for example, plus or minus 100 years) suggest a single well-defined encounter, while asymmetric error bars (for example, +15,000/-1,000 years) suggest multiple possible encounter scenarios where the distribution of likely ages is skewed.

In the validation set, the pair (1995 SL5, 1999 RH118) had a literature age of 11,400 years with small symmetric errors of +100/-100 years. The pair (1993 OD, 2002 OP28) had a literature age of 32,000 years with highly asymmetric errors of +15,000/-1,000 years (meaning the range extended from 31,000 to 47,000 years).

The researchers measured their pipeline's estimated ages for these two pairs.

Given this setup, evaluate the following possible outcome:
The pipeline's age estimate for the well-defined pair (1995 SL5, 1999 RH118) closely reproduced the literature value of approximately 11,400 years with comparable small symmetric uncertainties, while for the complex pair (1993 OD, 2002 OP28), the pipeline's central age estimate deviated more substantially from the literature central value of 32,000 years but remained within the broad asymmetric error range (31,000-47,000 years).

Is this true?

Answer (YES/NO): NO